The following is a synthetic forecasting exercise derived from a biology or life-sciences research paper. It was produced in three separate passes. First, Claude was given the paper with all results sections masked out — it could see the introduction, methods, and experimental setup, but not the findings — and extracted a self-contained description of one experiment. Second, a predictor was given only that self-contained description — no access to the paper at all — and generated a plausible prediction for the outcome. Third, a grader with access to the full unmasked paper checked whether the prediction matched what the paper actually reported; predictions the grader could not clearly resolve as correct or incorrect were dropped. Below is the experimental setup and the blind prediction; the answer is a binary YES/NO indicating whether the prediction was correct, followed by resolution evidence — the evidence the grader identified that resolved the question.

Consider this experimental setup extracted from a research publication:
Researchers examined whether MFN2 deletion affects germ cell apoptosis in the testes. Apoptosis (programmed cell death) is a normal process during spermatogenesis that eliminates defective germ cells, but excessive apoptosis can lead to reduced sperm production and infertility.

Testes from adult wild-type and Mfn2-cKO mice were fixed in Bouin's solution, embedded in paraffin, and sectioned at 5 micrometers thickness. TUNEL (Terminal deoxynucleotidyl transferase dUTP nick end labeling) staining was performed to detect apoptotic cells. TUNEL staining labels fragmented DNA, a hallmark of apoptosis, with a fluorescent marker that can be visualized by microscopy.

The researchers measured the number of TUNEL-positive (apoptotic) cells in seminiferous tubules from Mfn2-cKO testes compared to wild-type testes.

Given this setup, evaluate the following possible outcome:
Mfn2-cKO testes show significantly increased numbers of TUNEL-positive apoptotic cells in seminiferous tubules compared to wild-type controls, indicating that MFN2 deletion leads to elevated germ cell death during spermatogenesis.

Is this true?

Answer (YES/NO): YES